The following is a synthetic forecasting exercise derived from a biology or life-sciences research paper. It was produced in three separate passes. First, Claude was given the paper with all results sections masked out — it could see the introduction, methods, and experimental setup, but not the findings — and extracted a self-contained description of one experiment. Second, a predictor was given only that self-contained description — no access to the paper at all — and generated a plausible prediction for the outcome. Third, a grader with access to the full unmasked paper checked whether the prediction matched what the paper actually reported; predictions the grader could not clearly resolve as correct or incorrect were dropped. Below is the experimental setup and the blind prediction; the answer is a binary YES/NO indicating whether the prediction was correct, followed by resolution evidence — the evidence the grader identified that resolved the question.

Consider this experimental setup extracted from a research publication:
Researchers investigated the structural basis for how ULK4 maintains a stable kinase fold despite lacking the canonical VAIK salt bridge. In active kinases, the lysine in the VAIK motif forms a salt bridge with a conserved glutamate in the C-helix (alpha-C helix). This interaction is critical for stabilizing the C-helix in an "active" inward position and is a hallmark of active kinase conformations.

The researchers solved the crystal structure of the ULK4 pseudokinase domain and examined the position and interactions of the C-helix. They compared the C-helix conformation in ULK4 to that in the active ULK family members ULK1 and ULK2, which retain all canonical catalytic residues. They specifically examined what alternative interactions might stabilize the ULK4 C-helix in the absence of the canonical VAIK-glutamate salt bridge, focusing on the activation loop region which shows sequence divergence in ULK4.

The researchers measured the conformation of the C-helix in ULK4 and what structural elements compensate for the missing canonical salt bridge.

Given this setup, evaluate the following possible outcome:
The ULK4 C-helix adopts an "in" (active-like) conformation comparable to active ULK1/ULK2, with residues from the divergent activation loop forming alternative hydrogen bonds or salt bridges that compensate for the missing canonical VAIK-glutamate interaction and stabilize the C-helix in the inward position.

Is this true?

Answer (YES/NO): YES